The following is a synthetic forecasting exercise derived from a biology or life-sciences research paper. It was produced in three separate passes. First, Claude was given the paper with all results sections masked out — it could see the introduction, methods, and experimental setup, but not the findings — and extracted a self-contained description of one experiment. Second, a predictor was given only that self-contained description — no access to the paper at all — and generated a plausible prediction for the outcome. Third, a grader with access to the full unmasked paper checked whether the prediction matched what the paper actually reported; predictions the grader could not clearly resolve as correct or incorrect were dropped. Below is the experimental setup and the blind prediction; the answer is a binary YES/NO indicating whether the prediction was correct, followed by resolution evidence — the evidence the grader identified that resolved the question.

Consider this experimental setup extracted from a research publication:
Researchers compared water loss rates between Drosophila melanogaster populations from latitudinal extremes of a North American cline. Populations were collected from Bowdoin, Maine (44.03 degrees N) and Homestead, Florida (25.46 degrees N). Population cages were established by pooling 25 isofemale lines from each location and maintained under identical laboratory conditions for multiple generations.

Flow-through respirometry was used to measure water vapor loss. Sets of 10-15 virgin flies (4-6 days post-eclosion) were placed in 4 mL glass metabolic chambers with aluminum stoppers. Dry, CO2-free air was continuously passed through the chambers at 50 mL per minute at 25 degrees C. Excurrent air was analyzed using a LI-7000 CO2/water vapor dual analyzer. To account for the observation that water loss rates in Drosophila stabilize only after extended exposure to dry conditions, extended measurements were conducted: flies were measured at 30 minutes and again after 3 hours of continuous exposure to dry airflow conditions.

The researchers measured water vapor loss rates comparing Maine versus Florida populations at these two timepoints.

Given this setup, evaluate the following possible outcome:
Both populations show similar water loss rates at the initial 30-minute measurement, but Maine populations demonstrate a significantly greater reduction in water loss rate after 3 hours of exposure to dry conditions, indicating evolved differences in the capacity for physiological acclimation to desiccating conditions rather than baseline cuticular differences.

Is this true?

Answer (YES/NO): NO